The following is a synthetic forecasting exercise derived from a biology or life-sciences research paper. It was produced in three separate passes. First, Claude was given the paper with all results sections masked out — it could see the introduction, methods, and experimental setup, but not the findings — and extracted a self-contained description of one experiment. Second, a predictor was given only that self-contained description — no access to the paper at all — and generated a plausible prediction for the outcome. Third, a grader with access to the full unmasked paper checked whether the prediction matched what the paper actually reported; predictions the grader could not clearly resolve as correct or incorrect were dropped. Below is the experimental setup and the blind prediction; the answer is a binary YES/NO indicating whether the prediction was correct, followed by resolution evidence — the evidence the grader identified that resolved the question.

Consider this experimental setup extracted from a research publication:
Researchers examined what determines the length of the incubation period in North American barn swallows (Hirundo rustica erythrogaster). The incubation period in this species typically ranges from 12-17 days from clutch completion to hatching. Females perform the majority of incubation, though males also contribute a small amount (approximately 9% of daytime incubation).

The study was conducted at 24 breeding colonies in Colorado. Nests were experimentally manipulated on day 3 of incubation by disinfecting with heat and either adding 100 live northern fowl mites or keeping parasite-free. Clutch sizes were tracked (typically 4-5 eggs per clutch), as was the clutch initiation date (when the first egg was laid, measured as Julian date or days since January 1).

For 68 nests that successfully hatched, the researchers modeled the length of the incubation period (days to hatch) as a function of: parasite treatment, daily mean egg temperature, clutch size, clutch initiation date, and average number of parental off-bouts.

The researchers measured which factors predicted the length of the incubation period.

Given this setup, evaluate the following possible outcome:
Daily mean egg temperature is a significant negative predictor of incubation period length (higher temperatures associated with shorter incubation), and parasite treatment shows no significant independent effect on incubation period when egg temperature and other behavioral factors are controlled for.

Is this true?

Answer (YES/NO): NO